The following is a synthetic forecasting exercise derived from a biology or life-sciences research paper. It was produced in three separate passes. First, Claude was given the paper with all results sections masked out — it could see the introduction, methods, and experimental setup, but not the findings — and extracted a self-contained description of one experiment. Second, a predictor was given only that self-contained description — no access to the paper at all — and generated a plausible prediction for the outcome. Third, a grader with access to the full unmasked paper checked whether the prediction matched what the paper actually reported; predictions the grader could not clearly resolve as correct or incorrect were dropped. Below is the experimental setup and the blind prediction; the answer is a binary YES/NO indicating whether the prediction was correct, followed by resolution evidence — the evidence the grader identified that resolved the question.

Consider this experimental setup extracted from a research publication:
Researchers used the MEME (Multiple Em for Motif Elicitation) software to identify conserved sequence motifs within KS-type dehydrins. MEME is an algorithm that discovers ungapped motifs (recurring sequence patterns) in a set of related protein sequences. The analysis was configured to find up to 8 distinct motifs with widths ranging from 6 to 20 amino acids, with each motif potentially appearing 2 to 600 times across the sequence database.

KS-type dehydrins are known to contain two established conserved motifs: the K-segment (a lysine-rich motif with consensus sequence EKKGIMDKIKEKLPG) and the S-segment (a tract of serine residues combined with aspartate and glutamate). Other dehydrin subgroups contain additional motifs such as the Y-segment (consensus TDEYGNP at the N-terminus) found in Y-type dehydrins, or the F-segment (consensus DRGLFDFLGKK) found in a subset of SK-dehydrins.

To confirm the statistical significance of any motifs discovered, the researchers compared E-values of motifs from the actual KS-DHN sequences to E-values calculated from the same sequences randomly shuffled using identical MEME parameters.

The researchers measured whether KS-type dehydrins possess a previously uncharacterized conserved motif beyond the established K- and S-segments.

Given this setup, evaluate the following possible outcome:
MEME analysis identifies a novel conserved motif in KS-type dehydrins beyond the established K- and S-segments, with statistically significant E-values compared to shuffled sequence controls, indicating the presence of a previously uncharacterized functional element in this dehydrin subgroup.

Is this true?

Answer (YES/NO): YES